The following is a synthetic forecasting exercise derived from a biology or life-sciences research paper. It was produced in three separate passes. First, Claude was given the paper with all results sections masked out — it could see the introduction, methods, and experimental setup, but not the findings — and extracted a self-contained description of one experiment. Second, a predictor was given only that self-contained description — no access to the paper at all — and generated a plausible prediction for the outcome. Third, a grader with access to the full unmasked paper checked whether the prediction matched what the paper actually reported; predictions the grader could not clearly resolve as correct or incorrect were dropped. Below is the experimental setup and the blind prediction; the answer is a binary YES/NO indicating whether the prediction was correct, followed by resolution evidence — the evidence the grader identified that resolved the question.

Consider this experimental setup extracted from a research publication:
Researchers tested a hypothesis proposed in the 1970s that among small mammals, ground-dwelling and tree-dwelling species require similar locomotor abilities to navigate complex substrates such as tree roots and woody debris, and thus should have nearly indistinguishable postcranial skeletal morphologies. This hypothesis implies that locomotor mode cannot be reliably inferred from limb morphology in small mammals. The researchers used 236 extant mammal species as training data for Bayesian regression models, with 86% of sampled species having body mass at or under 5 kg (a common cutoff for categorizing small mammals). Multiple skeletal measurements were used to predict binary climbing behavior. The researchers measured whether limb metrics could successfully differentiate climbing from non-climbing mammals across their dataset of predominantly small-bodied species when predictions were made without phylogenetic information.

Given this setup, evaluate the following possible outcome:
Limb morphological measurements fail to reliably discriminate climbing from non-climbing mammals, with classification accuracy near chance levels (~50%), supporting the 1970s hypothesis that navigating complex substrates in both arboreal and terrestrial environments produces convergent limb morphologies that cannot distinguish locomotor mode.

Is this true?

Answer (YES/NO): NO